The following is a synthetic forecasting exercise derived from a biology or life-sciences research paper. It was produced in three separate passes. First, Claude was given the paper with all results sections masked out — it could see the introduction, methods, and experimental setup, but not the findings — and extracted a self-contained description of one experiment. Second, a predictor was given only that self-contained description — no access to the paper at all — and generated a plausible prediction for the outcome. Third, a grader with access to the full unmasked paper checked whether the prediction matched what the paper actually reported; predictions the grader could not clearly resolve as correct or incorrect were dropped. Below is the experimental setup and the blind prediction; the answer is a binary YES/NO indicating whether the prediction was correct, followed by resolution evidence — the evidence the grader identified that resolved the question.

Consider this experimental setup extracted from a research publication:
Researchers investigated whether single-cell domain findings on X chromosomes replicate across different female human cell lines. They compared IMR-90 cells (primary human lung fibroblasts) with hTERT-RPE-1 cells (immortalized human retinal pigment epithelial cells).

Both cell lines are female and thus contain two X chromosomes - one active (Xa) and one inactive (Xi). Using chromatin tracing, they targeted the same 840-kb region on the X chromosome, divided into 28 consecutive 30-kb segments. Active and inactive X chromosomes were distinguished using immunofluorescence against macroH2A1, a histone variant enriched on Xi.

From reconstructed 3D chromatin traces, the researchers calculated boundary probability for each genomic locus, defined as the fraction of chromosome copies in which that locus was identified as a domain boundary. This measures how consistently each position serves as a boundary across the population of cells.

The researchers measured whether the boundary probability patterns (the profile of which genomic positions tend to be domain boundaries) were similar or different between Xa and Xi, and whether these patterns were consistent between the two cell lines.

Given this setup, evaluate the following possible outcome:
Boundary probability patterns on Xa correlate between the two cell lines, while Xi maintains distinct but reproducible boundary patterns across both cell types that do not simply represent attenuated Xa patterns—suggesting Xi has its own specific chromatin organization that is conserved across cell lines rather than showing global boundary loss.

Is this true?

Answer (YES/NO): NO